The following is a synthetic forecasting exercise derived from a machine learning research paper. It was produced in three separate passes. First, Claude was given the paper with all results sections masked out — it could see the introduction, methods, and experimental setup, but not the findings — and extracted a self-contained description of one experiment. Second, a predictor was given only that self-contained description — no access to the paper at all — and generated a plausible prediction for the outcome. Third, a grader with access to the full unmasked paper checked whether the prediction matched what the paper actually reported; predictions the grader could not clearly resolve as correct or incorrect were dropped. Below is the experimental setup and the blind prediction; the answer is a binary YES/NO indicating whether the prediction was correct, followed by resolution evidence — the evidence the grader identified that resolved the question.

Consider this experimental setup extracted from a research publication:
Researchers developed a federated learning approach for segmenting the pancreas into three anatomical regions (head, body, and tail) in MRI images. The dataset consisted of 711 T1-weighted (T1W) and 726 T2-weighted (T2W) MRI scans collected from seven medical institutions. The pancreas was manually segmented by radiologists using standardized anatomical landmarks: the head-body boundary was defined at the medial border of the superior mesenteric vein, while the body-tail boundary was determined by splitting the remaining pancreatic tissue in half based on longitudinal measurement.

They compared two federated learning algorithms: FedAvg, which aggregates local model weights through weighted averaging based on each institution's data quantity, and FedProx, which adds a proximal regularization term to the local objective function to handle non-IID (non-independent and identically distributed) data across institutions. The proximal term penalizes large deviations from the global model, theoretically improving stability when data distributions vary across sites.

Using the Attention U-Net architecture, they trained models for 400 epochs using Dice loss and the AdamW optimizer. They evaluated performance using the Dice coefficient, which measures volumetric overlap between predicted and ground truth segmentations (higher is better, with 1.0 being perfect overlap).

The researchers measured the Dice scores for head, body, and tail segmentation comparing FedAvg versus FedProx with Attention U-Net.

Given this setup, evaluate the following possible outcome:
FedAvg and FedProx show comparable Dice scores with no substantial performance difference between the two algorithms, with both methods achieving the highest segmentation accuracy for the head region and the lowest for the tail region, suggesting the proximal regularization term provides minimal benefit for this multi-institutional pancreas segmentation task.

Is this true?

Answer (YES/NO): NO